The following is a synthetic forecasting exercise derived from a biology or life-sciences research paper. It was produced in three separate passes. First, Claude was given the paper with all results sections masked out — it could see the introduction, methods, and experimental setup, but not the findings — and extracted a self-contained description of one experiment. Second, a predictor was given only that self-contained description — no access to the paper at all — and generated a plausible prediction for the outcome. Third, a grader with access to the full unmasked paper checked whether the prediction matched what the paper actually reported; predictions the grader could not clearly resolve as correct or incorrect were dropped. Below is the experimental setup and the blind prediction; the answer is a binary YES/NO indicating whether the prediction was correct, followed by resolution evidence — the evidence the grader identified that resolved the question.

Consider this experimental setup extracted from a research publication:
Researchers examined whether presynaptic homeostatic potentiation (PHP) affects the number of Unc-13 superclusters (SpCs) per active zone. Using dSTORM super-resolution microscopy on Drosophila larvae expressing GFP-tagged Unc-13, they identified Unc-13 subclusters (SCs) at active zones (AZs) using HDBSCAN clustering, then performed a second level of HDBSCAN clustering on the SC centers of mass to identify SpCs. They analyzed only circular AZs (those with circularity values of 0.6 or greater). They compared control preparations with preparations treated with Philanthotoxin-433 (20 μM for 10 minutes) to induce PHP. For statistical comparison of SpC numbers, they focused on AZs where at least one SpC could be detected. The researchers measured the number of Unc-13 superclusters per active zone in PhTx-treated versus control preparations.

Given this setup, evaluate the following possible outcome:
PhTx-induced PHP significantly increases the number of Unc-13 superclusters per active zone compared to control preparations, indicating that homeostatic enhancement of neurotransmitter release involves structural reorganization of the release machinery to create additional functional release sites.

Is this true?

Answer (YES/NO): NO